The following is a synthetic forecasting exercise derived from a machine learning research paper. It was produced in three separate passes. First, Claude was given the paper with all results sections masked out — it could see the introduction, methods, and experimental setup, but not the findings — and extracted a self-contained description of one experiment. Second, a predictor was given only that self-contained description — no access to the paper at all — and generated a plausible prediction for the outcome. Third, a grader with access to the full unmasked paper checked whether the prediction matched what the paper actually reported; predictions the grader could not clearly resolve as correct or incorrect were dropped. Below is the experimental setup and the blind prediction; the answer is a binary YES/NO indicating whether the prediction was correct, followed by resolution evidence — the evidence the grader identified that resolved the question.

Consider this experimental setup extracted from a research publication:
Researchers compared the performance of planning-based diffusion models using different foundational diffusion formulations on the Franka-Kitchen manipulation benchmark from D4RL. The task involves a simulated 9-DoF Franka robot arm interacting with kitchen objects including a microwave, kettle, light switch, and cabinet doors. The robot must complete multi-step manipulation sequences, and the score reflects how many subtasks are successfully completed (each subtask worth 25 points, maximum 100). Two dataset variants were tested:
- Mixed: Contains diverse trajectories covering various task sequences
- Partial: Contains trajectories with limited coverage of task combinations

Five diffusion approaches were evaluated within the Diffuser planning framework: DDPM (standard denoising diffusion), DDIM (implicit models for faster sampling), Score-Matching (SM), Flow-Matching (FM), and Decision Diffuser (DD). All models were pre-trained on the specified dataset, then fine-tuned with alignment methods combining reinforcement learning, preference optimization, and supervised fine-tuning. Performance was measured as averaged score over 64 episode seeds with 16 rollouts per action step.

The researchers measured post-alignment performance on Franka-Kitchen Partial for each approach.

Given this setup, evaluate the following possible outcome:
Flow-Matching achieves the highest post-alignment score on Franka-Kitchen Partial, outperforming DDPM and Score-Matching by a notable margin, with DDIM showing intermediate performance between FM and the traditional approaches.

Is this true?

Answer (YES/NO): NO